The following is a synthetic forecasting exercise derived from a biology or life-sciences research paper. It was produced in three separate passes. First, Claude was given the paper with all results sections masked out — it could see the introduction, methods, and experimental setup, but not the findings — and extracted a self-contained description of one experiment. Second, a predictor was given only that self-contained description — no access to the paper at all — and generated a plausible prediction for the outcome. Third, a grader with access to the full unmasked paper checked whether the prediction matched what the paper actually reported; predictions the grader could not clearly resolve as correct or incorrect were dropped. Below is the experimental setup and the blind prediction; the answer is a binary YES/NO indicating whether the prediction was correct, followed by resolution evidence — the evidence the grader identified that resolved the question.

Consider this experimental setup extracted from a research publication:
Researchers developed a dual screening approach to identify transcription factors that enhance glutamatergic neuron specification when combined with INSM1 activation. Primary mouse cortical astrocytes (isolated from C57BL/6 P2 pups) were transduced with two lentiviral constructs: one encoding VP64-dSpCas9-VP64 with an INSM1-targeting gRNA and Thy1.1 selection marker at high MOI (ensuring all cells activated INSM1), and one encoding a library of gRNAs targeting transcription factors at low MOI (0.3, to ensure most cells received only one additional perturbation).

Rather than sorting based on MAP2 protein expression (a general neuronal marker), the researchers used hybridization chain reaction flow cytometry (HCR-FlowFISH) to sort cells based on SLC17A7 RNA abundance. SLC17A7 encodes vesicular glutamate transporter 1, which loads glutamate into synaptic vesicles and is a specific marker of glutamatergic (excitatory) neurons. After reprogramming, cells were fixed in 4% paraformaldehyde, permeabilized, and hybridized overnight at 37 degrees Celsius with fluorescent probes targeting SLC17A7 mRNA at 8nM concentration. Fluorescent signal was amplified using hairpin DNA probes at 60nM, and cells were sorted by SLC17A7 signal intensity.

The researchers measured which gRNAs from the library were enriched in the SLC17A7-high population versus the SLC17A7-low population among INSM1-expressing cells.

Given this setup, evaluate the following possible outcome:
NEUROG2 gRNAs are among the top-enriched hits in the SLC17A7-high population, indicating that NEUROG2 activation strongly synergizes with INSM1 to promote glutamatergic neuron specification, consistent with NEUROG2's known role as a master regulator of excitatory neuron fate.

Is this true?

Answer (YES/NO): NO